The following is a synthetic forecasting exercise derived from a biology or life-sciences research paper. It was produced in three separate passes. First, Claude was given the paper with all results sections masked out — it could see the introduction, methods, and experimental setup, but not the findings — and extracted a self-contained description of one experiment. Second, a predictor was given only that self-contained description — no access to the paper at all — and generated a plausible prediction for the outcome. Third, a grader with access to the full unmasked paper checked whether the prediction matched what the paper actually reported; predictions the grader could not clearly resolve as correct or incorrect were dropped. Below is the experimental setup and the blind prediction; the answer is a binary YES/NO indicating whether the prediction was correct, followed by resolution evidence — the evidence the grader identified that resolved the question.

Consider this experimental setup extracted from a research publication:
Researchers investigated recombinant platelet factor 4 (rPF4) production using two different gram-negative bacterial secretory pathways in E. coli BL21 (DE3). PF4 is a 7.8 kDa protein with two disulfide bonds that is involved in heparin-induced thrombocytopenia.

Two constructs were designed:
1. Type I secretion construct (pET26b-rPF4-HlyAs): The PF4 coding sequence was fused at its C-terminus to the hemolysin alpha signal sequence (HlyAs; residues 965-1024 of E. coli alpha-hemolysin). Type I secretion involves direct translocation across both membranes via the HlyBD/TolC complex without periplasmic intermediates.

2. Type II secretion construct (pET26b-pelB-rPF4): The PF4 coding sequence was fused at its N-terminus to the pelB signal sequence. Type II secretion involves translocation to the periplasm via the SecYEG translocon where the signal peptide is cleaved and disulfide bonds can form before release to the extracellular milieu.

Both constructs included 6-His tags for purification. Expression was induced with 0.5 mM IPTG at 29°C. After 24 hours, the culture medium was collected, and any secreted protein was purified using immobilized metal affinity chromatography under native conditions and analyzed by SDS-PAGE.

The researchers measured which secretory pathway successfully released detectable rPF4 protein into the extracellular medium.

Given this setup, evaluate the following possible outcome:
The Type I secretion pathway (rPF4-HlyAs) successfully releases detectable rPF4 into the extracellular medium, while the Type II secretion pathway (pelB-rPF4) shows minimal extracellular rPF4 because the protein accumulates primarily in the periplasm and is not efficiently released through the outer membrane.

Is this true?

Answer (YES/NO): NO